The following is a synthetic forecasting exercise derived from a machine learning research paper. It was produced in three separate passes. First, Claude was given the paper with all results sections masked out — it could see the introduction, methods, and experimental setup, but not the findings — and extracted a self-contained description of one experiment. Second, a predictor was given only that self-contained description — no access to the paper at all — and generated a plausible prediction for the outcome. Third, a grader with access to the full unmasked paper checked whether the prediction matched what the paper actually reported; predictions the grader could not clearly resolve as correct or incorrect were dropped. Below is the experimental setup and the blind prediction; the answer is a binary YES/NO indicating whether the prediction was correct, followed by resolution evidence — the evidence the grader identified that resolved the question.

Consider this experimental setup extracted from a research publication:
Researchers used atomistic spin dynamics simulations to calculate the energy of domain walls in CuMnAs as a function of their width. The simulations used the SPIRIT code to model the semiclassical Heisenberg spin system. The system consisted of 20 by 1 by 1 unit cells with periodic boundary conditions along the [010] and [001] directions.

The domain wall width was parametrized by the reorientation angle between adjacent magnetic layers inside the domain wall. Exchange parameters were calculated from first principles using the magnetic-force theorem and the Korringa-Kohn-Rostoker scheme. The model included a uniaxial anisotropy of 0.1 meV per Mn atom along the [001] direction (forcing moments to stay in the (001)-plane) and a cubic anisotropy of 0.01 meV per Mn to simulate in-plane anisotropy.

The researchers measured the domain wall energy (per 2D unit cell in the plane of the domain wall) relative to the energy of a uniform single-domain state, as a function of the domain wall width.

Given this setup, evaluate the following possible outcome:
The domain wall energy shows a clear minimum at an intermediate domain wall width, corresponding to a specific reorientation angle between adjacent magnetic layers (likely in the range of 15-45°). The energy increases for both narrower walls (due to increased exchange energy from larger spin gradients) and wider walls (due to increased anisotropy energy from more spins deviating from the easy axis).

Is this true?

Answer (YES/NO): NO